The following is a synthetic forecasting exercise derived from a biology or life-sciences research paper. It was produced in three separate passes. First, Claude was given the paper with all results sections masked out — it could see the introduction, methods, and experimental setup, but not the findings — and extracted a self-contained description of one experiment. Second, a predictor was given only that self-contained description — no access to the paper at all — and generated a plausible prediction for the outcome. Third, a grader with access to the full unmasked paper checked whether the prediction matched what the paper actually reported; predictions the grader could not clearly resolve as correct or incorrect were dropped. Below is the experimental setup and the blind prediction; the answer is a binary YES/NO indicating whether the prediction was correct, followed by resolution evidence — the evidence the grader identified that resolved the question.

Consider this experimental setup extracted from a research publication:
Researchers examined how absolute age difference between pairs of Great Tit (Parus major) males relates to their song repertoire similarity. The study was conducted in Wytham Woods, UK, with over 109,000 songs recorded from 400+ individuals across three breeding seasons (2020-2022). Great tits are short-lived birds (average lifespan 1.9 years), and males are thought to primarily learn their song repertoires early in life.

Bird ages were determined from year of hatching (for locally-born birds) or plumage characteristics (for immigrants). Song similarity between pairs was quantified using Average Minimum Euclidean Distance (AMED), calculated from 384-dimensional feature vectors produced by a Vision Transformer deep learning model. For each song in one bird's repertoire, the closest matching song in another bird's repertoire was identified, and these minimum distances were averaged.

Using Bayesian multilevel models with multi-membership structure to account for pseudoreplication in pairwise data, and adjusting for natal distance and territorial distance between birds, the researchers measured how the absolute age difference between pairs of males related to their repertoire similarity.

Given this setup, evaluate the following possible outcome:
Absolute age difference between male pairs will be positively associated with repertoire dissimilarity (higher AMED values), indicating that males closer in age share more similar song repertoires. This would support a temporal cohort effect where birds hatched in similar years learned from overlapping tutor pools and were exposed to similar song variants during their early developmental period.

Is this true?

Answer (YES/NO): YES